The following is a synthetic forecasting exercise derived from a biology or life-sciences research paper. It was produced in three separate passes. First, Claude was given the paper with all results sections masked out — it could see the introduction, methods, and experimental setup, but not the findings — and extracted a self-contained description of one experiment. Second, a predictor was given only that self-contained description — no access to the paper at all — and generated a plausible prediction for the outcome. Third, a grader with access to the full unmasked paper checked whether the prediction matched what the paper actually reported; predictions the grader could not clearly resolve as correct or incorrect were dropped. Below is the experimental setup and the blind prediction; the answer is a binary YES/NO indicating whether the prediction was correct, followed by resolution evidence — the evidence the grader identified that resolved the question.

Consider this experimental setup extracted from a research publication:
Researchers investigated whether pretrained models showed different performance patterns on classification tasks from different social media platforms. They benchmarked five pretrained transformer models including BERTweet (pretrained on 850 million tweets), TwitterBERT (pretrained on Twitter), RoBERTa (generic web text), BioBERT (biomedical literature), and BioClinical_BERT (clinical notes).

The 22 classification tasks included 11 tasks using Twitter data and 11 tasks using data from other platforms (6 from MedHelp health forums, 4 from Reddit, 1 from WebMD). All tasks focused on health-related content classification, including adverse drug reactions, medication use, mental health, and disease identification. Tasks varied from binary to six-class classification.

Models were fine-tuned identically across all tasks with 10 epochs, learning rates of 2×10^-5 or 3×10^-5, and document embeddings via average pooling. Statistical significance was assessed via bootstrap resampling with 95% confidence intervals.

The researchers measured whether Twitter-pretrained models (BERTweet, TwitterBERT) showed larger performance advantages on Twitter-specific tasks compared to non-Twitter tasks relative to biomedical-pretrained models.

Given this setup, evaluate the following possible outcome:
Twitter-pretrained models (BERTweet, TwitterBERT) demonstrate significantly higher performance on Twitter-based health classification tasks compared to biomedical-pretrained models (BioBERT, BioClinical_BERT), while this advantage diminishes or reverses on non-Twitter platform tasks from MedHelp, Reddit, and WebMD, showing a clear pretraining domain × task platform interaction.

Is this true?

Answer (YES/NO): NO